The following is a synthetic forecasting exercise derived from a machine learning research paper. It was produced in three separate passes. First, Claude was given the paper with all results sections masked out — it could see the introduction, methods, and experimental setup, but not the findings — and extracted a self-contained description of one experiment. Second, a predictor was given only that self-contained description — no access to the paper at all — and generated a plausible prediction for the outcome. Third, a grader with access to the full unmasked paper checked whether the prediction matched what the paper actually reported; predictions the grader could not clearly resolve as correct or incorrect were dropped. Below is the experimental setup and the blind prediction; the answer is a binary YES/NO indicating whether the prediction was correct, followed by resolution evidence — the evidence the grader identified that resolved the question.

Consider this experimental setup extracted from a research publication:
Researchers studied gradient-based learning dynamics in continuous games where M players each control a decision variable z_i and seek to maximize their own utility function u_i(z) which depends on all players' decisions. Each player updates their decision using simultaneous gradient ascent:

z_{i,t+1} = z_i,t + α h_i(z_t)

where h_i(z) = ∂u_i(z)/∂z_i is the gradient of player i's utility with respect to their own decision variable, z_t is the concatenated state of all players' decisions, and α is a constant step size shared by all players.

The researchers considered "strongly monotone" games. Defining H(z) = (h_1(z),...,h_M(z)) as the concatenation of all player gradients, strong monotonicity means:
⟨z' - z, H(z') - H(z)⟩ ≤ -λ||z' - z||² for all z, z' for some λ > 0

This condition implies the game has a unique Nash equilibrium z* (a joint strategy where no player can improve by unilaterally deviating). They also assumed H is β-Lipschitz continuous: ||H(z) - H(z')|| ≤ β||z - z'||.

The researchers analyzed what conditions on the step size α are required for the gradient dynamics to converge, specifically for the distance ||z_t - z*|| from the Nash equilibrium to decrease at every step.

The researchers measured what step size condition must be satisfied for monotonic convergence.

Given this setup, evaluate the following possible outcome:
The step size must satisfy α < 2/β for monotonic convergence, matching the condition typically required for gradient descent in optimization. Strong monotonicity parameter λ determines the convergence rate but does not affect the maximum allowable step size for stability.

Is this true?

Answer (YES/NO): NO